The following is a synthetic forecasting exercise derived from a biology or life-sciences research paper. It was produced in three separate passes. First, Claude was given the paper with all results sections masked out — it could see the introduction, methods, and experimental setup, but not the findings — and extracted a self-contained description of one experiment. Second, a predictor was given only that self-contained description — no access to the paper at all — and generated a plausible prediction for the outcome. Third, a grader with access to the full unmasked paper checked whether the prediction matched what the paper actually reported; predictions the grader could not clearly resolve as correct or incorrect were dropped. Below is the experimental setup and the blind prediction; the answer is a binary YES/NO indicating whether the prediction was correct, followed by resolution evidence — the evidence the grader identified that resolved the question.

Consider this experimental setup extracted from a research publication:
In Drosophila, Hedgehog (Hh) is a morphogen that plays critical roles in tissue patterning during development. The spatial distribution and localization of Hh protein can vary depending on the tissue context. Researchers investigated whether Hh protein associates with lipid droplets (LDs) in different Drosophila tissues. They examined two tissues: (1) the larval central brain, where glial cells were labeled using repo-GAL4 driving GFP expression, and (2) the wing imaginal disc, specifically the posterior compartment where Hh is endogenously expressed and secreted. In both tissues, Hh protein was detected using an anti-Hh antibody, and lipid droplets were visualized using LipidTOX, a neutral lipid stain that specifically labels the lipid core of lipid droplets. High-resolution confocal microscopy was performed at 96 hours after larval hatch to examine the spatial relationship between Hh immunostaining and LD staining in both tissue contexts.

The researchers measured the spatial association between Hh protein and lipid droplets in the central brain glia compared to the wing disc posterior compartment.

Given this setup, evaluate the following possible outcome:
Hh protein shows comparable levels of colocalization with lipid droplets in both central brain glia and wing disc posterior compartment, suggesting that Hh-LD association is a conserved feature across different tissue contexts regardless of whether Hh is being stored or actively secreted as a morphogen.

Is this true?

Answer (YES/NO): NO